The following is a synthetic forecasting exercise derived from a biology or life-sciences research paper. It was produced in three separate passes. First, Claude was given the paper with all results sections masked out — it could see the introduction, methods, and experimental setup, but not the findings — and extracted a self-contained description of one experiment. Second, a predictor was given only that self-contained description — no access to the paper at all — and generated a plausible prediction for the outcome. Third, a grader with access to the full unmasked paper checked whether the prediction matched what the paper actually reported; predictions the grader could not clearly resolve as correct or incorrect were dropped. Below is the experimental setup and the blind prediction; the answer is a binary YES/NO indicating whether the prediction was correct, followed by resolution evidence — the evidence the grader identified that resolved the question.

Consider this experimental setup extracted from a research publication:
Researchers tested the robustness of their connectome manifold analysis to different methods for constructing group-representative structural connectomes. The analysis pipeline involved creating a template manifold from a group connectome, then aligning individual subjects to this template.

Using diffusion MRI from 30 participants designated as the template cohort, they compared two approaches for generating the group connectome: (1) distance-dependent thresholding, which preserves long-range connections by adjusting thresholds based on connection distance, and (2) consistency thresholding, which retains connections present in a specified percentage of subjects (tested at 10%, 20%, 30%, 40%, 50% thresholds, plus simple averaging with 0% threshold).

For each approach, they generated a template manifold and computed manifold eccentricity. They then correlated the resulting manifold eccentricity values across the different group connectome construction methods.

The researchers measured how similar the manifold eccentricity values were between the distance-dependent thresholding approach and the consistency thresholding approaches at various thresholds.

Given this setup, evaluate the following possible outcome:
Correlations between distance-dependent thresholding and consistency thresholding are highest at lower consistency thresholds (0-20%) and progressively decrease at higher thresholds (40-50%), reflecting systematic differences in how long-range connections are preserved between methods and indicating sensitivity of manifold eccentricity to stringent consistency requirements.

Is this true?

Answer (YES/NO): NO